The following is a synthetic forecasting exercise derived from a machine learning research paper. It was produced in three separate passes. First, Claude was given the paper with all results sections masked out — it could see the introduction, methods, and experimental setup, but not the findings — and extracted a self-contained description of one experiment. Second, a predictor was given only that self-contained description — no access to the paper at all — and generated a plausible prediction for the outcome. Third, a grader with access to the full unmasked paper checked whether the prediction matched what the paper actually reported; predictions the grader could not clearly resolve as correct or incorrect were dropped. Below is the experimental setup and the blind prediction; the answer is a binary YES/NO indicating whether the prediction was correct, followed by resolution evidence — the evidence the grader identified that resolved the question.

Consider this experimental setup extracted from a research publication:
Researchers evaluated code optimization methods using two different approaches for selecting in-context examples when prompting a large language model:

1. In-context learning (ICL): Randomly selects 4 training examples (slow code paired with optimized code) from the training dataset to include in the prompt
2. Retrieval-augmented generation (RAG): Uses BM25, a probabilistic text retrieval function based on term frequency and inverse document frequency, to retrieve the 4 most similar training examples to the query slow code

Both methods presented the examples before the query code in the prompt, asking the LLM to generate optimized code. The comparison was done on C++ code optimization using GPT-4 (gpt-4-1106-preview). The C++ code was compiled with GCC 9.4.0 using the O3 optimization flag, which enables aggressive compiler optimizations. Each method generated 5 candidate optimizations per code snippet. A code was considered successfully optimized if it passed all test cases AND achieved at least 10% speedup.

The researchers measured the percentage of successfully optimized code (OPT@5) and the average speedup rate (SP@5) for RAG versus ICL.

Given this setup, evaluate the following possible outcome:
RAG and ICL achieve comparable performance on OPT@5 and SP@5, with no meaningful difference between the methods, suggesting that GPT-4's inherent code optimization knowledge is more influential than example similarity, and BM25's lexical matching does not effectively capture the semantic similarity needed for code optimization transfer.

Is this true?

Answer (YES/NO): NO